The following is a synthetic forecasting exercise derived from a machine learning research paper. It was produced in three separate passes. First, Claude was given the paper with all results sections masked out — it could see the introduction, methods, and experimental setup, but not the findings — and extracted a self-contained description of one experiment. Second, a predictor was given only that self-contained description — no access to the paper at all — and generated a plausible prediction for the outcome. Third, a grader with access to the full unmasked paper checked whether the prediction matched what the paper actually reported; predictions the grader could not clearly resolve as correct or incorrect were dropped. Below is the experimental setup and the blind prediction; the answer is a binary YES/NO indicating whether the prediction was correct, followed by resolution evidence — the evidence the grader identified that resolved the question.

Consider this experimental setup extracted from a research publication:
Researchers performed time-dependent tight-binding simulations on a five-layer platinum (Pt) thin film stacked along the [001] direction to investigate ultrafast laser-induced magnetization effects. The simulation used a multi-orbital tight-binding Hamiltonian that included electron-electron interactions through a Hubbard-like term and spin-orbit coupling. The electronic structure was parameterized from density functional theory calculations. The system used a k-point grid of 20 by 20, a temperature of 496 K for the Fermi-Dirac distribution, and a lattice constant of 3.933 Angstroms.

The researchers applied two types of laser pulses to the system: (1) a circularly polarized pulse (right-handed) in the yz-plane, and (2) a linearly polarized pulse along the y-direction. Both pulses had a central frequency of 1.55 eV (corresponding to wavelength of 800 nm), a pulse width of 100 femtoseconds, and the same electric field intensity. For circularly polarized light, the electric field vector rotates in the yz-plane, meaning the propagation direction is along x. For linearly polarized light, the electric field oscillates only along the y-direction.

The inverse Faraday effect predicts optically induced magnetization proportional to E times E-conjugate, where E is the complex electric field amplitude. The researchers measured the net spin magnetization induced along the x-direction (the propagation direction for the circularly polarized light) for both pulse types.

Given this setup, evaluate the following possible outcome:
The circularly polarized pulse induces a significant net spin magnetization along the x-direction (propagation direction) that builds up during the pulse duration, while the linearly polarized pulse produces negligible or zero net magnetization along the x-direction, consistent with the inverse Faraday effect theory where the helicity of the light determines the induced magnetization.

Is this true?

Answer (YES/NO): YES